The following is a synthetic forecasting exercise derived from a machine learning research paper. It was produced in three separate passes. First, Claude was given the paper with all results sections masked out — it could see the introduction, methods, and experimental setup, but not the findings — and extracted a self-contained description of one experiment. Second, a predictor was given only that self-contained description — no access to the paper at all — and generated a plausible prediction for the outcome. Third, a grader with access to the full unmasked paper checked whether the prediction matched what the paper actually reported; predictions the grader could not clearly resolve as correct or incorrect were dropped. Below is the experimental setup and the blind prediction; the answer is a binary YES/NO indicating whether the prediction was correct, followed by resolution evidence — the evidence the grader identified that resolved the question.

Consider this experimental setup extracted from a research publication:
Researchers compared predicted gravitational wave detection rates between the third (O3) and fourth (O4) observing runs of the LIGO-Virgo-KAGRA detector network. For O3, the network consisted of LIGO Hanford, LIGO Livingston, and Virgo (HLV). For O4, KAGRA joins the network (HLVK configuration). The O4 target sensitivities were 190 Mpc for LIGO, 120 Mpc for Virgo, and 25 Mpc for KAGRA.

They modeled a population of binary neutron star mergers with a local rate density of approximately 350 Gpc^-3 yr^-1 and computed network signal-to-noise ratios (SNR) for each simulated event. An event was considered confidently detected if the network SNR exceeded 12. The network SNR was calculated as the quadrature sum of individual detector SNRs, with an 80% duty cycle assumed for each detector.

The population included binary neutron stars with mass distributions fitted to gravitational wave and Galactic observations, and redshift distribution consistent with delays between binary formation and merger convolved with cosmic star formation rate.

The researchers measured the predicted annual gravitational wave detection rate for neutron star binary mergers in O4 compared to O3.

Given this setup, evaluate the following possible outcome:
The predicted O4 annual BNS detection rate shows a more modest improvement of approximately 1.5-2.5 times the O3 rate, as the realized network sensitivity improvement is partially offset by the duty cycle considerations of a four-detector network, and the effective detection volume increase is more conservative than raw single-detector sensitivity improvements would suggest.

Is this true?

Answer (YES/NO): NO